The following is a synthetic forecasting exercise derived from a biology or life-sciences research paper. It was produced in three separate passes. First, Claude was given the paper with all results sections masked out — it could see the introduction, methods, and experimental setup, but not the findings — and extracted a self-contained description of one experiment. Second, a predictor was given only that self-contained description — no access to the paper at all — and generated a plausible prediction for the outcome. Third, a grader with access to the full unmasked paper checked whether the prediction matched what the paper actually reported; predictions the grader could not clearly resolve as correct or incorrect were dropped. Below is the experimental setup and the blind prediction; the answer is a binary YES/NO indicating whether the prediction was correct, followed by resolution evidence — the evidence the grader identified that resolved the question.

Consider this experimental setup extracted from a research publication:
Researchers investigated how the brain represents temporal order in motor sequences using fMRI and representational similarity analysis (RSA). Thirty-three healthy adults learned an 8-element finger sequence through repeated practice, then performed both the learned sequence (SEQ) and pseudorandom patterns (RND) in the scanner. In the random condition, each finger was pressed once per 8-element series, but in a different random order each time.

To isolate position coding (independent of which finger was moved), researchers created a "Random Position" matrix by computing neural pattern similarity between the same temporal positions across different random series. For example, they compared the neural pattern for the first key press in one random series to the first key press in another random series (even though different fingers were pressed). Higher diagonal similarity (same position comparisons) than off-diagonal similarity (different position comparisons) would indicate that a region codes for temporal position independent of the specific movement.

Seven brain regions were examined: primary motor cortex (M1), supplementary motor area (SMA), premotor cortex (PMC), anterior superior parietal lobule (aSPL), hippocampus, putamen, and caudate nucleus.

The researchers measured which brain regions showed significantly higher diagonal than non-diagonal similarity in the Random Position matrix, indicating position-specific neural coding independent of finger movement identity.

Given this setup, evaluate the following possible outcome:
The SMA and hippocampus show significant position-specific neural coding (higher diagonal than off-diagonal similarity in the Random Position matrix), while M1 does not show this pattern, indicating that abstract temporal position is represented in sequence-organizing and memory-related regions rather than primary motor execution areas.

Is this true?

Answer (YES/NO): NO